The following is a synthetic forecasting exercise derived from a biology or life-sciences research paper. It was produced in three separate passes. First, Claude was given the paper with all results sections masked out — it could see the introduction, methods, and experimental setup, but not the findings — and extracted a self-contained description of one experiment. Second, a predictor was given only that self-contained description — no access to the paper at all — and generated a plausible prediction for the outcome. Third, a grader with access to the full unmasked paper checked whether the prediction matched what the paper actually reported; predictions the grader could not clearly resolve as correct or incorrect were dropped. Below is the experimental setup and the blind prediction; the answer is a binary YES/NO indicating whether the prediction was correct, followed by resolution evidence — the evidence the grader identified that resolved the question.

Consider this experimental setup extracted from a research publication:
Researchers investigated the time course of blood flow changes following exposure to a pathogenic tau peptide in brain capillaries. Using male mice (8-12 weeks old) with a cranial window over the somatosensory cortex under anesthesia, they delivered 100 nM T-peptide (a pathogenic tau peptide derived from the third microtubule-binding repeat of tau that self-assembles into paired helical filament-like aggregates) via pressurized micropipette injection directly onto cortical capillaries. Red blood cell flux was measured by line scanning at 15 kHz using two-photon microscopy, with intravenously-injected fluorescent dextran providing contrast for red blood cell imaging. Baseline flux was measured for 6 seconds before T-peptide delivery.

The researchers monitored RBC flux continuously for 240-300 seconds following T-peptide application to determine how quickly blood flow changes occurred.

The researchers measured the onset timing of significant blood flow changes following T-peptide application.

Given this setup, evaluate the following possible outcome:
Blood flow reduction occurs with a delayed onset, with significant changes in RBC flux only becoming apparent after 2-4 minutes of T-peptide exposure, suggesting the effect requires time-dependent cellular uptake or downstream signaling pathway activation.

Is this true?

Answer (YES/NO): NO